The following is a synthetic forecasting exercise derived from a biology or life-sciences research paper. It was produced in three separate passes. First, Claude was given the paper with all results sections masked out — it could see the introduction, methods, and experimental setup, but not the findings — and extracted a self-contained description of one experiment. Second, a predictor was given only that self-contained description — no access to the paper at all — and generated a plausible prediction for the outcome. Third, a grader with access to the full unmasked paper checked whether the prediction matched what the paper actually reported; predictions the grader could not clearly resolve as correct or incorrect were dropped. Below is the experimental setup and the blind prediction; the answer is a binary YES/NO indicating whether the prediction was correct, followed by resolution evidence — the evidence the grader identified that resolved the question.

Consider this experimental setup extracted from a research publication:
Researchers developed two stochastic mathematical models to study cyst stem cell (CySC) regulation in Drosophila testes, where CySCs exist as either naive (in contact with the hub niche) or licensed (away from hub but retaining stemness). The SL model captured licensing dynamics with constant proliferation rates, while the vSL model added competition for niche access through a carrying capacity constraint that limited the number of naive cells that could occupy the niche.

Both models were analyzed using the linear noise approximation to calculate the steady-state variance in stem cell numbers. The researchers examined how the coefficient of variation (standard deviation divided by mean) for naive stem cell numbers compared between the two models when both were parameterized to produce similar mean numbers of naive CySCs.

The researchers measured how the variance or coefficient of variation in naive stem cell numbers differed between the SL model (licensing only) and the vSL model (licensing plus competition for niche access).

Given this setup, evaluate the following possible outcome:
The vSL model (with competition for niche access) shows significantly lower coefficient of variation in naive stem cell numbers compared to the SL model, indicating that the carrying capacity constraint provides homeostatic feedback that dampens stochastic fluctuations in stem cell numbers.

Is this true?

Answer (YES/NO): YES